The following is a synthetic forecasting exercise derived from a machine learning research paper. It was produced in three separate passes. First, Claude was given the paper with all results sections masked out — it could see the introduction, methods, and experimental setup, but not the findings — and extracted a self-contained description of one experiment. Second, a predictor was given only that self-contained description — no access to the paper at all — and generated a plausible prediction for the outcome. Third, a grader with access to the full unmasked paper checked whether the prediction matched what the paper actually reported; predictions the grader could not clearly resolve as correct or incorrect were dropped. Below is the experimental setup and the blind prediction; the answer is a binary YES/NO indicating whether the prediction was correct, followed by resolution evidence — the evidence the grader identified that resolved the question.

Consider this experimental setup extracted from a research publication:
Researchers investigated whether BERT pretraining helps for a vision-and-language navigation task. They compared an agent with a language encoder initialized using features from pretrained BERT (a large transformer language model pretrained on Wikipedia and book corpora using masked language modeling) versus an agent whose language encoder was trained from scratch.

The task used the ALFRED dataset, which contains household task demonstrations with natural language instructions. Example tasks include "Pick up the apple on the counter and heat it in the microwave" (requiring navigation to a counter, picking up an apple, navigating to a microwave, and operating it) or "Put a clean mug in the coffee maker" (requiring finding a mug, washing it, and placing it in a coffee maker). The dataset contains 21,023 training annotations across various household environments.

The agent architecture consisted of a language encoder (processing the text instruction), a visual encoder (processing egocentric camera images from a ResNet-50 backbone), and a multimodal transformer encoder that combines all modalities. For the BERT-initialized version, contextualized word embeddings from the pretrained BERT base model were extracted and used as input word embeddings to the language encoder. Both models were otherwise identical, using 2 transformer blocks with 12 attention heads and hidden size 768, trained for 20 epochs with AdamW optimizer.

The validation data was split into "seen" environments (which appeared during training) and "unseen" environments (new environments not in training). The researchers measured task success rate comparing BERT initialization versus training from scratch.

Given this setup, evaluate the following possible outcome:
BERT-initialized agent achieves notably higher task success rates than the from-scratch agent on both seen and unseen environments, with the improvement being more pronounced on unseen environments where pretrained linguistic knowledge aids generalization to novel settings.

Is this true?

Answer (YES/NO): NO